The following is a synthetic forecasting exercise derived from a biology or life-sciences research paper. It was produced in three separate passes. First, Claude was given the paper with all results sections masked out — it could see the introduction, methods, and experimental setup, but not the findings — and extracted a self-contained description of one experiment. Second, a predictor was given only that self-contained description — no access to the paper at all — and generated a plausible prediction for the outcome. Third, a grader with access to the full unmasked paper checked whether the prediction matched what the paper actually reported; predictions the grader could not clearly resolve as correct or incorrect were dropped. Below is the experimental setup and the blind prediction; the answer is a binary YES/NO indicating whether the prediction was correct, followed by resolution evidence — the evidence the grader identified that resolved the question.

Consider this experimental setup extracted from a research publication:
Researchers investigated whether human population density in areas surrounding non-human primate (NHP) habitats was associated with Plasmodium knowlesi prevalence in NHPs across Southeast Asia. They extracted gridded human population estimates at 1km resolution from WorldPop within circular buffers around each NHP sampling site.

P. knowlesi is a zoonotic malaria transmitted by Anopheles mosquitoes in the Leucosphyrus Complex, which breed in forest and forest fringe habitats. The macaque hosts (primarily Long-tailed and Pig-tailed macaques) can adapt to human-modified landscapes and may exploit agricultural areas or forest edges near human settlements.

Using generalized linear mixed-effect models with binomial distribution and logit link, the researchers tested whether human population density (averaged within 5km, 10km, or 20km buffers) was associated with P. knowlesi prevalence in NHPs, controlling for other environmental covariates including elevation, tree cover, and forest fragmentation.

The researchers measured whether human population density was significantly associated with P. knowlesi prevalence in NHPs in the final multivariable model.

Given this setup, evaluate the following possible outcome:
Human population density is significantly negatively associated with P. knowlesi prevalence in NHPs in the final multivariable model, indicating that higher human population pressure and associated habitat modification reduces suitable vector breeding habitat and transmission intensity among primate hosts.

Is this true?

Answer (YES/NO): NO